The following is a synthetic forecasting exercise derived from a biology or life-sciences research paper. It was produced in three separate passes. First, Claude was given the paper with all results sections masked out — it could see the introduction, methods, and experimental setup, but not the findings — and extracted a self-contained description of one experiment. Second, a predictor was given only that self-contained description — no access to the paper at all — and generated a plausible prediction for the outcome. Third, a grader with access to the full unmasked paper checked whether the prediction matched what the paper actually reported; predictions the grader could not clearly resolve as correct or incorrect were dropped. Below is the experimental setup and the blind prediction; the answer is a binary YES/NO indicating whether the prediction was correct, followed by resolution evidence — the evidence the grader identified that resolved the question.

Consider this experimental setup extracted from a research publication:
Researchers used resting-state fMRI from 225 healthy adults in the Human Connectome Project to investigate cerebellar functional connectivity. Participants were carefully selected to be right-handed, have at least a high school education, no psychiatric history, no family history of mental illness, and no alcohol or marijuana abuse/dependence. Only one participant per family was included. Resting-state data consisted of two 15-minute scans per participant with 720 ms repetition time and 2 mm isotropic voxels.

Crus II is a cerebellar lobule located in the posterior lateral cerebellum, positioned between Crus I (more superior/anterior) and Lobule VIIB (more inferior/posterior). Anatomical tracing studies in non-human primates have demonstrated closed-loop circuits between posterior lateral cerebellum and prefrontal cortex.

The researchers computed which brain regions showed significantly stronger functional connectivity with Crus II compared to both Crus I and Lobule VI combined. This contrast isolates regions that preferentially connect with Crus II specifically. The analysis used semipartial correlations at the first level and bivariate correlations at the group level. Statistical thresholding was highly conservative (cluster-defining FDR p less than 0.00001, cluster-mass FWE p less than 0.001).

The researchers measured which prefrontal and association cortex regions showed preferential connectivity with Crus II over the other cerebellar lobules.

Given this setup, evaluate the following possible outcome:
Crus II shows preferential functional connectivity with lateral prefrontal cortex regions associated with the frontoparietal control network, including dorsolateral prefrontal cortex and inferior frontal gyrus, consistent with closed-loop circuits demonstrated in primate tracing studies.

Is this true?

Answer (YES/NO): NO